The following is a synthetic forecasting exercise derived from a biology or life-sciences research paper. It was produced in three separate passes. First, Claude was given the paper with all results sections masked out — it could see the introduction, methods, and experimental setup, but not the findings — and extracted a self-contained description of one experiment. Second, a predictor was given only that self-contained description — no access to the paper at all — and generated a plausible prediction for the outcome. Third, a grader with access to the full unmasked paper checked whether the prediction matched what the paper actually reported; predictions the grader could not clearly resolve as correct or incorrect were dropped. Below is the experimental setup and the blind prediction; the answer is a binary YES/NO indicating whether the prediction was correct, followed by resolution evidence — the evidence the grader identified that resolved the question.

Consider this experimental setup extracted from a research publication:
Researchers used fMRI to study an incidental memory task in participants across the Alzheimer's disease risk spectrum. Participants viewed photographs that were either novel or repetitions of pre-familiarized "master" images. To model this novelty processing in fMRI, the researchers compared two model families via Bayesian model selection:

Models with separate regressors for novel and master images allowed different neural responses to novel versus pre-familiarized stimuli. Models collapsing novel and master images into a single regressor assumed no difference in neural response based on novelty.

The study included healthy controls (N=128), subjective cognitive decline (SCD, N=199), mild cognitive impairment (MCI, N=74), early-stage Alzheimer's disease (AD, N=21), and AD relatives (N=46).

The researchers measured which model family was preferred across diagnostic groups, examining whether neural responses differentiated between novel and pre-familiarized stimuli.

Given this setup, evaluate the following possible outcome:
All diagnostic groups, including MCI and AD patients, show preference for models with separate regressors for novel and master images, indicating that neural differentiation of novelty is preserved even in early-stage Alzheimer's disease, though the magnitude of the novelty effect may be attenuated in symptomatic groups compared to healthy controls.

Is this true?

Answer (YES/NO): NO